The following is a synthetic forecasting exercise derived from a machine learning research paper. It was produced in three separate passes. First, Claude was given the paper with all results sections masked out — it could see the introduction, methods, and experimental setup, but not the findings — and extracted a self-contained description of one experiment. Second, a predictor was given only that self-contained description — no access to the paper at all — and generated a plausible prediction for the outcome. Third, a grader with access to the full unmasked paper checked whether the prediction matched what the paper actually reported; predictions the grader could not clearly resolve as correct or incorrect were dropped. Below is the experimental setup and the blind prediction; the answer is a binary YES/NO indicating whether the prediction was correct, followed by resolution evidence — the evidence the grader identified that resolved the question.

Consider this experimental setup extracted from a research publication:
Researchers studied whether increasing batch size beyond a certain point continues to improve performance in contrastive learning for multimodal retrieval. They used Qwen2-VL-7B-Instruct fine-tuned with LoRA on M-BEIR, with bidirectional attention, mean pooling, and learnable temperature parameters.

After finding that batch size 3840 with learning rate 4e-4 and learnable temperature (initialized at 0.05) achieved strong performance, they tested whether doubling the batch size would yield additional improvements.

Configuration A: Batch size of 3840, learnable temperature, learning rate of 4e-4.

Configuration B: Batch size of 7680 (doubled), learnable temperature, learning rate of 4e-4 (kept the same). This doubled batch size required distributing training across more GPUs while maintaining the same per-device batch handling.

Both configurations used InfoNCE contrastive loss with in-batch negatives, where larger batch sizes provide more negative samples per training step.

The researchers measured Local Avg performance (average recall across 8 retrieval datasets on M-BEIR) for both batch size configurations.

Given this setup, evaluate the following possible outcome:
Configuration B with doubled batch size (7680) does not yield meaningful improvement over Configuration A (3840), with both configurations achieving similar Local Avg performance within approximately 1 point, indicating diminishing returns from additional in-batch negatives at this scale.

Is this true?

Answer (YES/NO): YES